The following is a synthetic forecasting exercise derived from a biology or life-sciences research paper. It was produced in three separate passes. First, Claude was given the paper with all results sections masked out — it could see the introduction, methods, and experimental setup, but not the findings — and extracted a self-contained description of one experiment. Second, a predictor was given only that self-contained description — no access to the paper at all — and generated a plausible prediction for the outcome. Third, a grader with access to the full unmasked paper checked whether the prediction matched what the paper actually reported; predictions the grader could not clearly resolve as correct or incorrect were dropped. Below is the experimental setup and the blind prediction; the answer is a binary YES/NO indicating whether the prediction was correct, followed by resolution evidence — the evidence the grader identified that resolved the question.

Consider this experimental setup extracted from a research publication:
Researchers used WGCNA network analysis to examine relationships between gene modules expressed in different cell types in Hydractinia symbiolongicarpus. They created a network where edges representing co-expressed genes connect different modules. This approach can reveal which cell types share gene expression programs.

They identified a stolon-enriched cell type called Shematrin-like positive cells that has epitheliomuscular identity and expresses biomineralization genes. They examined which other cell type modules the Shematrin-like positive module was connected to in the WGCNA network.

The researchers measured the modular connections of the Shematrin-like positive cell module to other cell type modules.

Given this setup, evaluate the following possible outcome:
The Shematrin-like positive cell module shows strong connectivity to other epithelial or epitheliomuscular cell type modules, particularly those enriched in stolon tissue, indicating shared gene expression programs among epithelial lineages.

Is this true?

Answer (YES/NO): YES